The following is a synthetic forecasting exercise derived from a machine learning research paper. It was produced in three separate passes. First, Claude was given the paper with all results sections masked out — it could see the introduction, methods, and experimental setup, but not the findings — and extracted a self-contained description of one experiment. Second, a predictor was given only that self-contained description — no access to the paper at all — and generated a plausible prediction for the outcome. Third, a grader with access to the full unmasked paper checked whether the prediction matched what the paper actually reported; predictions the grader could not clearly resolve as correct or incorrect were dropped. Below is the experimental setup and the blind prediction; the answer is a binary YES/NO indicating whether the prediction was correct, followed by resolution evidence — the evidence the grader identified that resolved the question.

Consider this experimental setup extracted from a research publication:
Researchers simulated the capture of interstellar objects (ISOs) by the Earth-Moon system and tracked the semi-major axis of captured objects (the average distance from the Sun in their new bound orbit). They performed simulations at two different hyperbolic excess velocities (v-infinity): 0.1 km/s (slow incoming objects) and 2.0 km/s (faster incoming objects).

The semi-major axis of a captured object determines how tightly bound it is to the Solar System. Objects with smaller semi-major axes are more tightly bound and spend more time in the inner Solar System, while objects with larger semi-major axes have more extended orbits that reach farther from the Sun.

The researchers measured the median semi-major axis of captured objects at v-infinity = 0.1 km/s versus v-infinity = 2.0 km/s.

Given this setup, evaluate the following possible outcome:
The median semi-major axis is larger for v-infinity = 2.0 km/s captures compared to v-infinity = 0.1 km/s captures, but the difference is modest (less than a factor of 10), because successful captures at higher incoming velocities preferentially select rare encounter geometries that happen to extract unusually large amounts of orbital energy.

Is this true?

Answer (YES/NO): NO